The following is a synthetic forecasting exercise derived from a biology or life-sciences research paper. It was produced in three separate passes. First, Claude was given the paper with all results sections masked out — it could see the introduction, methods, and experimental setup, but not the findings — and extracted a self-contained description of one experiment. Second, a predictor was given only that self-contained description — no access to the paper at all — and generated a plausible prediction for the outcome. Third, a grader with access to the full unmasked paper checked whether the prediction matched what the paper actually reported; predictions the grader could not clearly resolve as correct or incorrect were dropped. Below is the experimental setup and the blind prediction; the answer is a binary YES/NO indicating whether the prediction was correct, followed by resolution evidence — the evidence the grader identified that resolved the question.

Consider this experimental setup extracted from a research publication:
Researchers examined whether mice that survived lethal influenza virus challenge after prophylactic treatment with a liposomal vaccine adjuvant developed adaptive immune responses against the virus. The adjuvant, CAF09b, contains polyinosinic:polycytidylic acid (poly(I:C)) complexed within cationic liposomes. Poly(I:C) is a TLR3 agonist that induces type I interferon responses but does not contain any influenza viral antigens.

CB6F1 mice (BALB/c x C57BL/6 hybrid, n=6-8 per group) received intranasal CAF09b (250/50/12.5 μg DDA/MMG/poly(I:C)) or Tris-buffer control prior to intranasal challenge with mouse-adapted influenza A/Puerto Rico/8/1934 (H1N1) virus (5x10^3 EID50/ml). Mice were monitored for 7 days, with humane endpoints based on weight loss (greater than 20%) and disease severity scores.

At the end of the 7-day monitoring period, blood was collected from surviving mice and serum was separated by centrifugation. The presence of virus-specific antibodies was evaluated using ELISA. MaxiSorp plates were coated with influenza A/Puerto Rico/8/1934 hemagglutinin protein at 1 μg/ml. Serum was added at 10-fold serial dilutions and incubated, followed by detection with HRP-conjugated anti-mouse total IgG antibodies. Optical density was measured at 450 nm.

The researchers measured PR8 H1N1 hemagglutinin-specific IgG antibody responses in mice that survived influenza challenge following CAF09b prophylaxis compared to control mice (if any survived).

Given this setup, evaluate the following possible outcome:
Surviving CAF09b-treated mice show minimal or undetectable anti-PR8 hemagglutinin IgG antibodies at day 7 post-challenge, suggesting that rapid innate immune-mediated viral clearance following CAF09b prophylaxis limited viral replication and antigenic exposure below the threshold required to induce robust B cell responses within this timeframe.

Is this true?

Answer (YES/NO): NO